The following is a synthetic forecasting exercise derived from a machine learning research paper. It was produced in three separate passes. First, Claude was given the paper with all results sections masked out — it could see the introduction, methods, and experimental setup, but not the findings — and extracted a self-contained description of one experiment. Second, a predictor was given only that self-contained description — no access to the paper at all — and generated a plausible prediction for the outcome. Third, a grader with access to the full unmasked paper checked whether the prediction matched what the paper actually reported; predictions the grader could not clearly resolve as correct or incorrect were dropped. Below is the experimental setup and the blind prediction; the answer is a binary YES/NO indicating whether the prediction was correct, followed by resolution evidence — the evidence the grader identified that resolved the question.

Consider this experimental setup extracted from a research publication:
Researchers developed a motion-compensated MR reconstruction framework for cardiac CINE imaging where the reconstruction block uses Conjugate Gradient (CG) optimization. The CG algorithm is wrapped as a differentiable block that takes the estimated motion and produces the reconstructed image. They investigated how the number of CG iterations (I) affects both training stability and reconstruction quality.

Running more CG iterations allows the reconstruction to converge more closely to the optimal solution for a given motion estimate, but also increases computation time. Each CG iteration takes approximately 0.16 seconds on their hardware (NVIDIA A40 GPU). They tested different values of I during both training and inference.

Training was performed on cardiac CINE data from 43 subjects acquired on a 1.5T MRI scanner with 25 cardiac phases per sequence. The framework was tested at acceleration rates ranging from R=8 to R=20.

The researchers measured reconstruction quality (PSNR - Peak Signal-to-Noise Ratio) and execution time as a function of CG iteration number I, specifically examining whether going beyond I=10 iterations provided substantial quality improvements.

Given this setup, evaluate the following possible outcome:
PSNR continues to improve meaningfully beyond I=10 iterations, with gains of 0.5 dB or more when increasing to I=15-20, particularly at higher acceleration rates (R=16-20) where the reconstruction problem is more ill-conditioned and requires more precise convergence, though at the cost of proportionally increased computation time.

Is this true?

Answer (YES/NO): NO